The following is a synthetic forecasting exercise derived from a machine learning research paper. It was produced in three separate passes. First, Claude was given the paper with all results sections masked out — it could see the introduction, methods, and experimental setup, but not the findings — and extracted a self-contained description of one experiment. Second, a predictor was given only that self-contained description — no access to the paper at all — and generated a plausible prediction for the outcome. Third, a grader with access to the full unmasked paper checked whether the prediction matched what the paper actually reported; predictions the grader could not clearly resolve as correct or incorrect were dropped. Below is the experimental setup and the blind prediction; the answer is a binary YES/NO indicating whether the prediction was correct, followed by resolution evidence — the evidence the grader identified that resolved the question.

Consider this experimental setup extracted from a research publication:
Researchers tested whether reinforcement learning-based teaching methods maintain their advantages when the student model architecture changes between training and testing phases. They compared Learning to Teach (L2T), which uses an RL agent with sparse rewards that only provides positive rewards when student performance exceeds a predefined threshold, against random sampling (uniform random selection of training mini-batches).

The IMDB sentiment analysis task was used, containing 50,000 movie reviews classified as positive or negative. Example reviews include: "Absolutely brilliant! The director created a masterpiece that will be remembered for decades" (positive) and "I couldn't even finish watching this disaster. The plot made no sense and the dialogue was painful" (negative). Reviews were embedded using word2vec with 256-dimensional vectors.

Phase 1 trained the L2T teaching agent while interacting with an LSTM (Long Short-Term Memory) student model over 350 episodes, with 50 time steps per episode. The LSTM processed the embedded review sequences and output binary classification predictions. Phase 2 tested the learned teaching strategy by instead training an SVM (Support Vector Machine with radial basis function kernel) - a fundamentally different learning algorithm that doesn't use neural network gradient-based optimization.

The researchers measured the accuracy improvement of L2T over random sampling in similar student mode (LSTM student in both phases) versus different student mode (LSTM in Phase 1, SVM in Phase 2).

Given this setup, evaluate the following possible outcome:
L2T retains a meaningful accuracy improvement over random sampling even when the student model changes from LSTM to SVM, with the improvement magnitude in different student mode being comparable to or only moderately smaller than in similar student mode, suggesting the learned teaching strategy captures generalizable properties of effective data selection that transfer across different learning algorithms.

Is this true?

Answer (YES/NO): NO